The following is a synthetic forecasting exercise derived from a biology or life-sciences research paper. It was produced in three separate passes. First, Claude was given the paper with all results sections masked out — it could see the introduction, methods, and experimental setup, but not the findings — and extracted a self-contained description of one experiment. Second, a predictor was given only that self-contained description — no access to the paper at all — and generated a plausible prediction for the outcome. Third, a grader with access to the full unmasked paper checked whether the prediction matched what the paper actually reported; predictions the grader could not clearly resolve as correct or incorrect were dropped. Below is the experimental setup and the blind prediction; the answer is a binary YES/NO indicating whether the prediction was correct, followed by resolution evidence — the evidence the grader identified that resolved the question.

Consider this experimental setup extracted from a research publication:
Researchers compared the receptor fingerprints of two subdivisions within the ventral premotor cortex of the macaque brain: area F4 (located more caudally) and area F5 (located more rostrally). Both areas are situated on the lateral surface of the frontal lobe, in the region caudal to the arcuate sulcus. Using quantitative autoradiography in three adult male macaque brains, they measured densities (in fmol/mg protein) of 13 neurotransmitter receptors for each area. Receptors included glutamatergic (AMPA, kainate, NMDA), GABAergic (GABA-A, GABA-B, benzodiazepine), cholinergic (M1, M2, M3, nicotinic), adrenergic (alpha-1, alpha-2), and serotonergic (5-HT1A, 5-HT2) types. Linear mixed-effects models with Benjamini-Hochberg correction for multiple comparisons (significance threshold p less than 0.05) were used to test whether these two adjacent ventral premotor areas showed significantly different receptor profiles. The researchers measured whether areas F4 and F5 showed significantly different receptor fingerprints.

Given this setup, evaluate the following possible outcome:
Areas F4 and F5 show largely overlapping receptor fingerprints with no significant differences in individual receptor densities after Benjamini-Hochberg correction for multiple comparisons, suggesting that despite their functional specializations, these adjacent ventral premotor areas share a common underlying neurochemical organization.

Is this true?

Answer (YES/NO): NO